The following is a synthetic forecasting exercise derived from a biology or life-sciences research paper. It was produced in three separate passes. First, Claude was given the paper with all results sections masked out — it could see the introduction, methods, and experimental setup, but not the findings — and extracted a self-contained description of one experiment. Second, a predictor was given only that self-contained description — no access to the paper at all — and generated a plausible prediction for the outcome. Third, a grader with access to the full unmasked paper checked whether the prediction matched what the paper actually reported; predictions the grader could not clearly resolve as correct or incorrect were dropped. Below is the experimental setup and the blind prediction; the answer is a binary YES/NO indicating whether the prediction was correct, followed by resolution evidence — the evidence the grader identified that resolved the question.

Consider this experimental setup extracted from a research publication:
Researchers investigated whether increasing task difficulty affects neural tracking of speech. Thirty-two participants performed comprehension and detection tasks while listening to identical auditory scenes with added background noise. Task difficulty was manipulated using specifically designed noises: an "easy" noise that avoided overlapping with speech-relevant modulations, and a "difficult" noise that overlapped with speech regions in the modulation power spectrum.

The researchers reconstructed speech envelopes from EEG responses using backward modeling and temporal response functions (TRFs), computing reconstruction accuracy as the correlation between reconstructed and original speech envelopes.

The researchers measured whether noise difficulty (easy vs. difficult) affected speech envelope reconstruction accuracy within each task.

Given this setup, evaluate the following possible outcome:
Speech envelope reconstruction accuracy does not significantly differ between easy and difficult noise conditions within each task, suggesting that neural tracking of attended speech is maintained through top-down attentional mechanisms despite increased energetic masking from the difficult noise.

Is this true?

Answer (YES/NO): YES